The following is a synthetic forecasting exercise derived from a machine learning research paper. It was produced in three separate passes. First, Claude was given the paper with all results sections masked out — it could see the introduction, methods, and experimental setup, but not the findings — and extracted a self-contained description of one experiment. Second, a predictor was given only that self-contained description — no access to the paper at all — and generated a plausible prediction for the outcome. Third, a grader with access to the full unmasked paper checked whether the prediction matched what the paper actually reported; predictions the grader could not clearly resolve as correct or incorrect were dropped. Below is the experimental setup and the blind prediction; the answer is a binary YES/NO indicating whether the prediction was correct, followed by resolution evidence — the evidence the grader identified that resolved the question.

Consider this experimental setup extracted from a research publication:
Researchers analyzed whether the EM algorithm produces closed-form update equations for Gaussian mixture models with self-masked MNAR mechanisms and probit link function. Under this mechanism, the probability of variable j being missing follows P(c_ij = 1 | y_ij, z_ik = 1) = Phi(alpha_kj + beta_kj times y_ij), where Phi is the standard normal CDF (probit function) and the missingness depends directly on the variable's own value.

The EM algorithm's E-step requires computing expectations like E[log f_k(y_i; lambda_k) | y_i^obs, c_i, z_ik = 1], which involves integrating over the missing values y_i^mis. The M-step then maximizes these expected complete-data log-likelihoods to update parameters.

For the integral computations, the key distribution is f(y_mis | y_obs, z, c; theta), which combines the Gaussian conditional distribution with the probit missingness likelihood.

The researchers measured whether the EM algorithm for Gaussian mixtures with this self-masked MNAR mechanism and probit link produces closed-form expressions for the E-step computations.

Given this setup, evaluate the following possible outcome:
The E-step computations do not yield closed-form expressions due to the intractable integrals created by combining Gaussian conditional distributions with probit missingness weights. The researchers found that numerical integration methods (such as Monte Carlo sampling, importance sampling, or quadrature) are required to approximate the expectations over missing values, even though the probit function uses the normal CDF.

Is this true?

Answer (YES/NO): NO